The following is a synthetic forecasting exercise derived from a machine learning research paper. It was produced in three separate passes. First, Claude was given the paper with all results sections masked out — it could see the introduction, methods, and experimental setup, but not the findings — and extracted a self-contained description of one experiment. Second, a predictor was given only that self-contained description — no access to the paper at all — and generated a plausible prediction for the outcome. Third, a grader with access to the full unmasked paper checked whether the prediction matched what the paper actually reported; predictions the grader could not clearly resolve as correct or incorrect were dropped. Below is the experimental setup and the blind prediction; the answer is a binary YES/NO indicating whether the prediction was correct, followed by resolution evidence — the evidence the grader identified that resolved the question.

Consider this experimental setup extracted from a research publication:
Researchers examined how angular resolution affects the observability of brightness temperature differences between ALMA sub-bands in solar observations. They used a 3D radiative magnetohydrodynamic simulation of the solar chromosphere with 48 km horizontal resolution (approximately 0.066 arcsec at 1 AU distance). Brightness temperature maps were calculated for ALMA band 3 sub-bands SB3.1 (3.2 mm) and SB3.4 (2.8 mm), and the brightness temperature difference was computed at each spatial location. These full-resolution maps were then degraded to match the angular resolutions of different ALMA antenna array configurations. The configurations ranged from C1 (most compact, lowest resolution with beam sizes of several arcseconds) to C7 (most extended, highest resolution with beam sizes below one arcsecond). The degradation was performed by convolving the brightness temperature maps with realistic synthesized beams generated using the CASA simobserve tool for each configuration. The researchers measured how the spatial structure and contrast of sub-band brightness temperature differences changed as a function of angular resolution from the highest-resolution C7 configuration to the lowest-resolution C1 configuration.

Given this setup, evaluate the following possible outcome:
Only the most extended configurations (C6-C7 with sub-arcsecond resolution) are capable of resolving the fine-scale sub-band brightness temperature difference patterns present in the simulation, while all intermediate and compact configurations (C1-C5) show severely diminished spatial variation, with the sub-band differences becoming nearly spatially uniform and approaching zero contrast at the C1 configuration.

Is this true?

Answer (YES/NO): NO